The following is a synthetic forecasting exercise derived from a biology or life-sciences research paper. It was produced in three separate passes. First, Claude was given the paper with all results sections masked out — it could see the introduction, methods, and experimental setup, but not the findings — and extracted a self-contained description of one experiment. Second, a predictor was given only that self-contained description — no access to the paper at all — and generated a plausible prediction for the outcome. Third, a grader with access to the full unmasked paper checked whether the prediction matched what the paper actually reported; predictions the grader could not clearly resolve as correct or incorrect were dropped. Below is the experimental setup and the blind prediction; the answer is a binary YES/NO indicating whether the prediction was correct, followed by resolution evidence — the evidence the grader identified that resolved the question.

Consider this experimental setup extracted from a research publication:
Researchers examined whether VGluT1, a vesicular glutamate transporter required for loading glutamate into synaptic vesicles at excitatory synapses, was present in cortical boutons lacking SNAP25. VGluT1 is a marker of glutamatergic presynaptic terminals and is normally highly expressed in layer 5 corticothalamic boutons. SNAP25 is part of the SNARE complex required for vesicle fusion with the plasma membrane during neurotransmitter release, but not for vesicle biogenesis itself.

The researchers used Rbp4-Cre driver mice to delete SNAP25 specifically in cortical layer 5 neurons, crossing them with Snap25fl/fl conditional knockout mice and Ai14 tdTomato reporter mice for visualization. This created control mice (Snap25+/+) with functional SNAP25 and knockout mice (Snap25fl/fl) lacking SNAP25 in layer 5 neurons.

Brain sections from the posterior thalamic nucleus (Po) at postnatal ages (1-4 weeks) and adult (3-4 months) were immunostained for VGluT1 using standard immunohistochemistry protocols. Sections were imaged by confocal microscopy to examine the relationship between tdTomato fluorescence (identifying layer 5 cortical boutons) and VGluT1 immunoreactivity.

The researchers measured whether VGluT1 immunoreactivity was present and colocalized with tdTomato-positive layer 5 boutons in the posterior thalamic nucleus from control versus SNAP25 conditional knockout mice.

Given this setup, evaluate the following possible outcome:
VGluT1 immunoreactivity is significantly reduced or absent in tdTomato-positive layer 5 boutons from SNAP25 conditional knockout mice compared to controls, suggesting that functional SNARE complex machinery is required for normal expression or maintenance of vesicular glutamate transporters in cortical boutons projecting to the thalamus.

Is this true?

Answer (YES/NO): NO